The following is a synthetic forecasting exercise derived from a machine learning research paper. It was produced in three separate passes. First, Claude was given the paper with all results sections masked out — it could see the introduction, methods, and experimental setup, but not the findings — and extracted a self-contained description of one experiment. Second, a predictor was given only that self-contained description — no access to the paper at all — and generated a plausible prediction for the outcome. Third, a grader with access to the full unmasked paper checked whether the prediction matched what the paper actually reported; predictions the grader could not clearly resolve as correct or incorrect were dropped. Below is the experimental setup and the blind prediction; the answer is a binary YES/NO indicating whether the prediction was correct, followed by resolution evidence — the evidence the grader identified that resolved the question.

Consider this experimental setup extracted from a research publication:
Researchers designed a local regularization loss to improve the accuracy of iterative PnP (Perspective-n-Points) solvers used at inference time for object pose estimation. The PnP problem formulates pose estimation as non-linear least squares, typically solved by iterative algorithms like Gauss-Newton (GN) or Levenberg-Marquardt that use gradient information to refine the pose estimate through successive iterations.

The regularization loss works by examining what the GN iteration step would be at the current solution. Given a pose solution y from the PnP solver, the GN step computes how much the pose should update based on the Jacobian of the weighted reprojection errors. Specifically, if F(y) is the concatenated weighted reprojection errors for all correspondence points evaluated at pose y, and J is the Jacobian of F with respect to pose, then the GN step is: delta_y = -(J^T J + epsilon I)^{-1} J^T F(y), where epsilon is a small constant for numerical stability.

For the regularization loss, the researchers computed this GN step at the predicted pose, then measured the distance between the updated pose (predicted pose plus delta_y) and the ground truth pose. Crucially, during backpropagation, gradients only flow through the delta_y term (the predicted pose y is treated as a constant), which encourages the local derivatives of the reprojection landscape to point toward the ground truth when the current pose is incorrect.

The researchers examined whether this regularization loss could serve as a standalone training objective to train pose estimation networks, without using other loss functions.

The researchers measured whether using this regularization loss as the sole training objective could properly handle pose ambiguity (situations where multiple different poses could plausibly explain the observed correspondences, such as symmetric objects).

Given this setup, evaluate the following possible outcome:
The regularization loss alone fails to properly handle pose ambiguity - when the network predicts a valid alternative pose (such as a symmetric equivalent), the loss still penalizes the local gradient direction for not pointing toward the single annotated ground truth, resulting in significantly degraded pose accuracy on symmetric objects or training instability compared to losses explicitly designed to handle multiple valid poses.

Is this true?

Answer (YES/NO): YES